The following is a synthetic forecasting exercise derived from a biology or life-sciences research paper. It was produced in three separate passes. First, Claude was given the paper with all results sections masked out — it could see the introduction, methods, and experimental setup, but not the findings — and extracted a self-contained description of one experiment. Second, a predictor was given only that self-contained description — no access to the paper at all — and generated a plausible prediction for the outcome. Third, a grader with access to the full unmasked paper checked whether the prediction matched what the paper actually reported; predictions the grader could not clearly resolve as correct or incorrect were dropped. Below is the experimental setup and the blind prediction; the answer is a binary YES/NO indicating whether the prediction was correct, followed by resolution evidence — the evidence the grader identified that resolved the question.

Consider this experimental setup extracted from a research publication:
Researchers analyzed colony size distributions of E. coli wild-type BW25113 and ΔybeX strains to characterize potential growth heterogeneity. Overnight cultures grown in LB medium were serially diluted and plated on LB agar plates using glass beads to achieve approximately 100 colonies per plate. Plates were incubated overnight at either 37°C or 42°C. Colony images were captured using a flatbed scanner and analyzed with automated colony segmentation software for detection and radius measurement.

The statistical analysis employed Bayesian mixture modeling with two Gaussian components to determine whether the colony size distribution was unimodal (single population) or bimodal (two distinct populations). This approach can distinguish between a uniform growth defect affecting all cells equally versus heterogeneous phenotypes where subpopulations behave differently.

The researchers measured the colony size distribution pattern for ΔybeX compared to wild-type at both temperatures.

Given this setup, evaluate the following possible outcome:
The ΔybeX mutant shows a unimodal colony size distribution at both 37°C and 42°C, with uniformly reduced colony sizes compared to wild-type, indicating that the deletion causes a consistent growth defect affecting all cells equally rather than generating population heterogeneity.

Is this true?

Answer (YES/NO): NO